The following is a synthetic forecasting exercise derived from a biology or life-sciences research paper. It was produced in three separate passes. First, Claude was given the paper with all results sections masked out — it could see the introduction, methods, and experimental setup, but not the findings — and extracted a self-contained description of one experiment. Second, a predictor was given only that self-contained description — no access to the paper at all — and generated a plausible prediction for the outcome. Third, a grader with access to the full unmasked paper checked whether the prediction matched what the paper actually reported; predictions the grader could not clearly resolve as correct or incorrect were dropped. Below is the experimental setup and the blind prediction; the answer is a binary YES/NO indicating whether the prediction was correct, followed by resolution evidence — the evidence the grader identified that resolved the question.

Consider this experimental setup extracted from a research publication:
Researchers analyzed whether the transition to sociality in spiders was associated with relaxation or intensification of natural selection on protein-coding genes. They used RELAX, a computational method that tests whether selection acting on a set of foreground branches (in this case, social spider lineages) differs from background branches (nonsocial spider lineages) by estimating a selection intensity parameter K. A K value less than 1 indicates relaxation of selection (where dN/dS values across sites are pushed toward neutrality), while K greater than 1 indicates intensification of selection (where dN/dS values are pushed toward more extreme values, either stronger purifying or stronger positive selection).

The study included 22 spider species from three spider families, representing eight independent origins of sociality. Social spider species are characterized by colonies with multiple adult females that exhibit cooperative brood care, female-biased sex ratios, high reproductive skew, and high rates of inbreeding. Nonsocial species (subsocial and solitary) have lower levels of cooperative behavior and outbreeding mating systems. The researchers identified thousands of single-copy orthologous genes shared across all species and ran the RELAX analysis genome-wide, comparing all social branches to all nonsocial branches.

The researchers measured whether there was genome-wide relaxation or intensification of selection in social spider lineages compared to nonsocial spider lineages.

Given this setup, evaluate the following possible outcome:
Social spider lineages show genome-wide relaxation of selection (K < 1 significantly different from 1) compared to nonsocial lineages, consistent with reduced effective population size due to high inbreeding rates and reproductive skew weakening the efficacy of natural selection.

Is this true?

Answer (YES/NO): YES